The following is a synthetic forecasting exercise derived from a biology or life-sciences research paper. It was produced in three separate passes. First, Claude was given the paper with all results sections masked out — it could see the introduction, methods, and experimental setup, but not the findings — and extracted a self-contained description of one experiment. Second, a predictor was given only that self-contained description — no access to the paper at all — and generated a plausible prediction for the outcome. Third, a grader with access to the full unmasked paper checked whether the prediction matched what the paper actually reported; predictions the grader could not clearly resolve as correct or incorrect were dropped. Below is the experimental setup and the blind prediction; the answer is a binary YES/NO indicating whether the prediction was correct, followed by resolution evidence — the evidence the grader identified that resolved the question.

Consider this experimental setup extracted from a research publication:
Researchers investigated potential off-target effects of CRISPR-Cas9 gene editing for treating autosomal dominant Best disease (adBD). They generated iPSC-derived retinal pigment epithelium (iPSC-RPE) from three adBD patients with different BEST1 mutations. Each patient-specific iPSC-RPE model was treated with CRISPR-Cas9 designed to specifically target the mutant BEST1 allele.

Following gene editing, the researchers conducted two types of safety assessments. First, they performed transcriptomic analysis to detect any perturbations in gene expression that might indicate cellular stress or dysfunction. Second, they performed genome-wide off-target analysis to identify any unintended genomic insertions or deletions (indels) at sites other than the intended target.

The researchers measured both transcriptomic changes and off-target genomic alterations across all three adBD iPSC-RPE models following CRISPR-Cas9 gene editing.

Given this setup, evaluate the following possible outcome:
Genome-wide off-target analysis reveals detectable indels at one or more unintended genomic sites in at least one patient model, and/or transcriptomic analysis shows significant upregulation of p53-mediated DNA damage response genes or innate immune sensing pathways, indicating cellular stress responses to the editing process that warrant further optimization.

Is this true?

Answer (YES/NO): NO